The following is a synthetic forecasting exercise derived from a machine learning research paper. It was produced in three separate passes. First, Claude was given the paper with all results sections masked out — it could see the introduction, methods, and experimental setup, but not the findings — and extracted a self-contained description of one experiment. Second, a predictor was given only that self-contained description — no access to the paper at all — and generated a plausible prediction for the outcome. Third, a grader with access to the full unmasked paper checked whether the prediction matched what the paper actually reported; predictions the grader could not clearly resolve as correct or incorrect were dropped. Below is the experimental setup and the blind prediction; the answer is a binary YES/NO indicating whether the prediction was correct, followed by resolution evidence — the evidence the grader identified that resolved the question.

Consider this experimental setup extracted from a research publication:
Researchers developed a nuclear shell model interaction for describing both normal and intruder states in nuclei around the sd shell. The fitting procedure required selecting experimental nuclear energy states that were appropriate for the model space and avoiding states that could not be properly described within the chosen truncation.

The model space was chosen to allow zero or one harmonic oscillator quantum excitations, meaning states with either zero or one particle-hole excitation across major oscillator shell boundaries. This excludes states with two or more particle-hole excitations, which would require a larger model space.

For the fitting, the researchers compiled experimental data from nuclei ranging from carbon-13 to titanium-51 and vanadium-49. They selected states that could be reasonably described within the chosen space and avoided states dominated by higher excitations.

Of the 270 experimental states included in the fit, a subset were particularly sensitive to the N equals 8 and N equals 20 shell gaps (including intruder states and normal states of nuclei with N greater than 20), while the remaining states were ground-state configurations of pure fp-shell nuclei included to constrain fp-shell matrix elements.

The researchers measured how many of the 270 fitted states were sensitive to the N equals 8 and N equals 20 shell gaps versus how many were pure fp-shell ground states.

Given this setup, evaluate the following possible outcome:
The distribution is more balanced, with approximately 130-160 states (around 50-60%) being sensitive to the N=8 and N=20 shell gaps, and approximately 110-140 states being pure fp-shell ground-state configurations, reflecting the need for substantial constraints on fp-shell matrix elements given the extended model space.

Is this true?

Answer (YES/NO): NO